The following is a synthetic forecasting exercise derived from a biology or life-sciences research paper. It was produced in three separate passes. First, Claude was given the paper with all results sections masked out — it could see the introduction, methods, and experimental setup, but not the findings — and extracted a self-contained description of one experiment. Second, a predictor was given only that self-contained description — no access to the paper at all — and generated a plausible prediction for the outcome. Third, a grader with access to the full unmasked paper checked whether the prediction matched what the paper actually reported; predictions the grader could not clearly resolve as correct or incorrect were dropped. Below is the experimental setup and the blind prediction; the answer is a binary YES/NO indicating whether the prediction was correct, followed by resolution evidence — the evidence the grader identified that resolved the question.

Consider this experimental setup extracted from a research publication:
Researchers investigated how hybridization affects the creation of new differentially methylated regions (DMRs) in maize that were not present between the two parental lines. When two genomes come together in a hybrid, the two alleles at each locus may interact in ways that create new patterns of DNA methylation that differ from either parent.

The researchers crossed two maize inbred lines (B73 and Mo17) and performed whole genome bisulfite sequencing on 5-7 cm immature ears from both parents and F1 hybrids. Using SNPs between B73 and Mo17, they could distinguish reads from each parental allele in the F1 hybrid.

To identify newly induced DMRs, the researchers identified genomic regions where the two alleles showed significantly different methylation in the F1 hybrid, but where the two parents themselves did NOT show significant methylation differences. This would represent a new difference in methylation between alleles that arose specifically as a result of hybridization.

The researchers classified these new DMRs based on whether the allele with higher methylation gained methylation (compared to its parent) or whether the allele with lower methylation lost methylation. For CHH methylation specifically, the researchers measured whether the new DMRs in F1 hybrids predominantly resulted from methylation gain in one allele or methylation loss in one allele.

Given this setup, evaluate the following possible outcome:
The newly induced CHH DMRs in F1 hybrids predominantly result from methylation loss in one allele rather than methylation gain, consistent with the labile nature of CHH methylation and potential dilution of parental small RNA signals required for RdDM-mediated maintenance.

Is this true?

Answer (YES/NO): NO